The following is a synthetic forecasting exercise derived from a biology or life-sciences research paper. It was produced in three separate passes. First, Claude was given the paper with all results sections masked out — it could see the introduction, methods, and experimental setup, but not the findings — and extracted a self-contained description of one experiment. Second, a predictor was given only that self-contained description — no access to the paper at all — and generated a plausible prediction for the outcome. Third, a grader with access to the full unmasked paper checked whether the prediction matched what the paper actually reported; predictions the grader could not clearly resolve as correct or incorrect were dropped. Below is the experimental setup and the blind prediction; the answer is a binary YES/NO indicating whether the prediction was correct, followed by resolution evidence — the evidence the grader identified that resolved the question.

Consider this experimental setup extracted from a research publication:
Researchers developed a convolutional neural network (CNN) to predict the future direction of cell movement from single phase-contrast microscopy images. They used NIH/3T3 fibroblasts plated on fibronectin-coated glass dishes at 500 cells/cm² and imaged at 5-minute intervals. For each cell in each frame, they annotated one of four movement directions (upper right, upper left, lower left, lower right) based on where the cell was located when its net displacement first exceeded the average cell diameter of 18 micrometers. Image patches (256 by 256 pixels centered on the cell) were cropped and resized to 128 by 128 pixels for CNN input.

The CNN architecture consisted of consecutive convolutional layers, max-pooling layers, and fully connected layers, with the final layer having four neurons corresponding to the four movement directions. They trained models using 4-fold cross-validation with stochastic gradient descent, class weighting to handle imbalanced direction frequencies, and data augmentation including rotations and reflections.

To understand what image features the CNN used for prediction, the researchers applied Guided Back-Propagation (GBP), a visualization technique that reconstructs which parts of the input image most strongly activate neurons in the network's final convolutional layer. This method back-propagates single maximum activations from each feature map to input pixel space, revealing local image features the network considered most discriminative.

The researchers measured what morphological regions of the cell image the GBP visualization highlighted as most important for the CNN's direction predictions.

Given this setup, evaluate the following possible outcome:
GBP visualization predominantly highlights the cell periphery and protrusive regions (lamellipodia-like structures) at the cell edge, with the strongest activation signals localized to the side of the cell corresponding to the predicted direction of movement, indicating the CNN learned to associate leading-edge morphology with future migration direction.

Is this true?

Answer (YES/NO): NO